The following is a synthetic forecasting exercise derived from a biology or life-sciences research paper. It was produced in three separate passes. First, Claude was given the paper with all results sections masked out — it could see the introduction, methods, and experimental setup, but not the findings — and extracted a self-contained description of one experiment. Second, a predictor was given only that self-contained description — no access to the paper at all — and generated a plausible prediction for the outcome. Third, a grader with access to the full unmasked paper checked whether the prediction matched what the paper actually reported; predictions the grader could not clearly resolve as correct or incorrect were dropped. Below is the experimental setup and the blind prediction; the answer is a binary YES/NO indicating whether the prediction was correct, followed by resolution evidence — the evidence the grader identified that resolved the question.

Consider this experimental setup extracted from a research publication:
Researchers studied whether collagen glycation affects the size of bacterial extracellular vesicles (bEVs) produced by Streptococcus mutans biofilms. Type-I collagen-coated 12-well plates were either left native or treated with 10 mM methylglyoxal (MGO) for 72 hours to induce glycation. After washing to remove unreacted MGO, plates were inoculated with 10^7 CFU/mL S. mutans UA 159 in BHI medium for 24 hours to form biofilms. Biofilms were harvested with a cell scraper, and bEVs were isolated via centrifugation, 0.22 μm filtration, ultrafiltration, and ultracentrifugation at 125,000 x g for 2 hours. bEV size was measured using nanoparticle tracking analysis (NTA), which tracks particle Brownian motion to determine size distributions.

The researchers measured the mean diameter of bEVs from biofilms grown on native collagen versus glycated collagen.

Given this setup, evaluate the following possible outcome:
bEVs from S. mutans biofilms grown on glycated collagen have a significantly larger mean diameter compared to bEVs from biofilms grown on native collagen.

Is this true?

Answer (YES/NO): NO